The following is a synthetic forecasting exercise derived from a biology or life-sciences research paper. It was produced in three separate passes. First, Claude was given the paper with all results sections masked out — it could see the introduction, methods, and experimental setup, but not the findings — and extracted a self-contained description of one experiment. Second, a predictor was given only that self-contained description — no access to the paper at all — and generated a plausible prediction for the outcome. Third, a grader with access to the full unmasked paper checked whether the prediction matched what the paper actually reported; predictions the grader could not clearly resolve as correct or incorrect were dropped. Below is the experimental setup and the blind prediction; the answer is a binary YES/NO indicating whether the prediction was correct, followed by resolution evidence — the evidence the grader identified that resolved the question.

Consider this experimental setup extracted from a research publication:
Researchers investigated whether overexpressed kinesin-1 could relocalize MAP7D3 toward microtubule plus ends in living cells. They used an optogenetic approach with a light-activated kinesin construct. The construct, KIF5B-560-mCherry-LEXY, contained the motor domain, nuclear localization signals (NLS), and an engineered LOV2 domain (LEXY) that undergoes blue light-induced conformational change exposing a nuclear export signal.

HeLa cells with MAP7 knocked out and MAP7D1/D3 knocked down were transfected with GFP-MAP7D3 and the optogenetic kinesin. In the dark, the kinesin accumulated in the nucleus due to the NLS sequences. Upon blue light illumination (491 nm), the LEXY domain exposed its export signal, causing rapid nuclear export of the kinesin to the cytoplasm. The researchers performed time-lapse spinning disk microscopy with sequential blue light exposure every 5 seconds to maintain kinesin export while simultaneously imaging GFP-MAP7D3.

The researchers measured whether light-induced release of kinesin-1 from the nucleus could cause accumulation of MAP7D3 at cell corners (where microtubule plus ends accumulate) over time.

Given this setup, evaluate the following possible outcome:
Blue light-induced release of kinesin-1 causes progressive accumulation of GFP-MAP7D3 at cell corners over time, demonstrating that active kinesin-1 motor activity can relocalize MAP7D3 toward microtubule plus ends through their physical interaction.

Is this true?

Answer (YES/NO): YES